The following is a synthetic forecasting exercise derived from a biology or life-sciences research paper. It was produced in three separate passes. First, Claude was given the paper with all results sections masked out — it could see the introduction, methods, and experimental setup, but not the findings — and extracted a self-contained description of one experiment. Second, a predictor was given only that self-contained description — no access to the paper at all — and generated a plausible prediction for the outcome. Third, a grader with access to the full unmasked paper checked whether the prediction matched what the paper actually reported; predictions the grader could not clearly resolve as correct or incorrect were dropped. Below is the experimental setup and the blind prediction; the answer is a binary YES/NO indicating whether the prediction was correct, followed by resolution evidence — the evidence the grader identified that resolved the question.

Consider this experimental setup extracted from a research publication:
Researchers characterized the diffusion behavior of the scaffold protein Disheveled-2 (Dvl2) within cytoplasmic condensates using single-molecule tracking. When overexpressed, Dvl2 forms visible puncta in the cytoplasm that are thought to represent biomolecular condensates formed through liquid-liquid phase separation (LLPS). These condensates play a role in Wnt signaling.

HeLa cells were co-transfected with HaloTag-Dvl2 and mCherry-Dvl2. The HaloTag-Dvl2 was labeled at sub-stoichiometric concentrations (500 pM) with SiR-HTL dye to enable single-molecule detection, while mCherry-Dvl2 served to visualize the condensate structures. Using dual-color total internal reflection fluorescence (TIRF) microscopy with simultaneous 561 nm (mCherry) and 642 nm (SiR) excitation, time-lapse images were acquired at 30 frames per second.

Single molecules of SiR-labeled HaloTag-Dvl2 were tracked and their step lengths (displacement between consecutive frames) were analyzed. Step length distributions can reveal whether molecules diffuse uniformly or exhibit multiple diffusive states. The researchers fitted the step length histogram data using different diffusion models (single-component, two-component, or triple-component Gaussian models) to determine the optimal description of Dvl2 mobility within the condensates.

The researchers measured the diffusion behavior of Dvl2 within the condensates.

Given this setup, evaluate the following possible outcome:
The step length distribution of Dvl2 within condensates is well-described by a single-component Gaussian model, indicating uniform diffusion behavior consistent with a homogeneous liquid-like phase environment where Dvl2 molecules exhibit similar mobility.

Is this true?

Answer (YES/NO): NO